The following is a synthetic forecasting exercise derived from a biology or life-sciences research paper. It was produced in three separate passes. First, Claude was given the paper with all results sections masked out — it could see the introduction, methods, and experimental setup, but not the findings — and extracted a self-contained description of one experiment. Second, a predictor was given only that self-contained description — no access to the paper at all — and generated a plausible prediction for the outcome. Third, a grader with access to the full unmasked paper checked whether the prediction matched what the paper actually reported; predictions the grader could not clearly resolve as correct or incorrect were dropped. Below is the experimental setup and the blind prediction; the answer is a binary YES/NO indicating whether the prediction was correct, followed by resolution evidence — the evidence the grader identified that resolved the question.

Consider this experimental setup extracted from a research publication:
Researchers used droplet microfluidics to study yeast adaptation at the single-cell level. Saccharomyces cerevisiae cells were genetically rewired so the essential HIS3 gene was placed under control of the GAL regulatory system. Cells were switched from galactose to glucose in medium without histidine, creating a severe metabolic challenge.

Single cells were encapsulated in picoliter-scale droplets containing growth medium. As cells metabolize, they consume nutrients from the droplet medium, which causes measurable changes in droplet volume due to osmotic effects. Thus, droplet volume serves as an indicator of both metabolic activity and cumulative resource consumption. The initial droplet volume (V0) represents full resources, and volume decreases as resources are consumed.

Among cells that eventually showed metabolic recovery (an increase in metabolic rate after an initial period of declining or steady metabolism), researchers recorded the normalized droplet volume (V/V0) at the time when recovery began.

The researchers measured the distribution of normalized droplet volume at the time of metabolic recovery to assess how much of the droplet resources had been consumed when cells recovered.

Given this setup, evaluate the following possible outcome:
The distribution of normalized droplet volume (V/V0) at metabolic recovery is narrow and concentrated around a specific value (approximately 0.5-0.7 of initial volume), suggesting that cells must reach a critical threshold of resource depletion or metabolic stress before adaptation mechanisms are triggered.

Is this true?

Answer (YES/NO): NO